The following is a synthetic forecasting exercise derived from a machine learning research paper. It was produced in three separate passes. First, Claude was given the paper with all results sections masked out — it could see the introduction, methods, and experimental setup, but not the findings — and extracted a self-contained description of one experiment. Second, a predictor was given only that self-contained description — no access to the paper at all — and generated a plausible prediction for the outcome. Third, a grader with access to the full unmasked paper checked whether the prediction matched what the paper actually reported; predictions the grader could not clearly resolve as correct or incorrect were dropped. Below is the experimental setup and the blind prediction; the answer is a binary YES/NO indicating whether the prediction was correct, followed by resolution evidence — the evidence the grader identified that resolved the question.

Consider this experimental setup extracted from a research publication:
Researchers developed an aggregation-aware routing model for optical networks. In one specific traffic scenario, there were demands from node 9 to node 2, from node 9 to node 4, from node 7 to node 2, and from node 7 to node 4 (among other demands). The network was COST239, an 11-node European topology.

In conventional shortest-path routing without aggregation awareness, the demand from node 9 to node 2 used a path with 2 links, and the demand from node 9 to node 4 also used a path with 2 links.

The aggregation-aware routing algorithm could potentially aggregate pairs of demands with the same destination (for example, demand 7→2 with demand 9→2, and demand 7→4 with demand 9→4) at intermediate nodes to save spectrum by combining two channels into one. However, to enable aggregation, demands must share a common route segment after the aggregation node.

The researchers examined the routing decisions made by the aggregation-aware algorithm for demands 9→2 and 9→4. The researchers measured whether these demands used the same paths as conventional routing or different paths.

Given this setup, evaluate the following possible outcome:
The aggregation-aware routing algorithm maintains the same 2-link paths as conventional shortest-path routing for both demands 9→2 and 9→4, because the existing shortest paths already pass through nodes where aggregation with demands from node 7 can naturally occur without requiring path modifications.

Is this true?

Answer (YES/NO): NO